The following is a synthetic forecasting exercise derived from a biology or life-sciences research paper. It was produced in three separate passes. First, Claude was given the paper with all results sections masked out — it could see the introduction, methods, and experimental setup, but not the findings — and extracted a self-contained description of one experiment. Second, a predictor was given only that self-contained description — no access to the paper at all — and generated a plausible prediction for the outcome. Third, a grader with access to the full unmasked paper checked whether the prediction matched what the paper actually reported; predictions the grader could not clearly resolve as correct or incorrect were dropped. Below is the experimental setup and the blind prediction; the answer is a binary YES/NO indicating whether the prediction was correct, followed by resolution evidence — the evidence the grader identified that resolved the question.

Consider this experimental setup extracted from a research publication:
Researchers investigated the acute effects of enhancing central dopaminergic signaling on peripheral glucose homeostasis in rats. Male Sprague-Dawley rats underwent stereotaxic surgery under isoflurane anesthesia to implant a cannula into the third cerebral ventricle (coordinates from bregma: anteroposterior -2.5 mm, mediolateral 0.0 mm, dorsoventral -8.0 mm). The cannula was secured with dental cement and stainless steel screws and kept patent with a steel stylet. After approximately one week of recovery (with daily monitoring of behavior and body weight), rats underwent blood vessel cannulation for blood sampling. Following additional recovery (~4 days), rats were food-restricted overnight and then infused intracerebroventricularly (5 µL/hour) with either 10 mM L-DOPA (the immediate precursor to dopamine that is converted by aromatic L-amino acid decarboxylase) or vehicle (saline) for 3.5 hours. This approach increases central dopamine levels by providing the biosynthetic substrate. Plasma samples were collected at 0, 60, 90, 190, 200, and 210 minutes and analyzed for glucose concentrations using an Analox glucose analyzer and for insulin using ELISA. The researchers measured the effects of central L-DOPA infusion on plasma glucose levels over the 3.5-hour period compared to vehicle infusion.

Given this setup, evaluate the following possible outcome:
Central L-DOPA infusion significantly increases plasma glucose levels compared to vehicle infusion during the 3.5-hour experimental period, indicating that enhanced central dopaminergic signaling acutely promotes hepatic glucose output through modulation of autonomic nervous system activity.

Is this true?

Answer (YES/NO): NO